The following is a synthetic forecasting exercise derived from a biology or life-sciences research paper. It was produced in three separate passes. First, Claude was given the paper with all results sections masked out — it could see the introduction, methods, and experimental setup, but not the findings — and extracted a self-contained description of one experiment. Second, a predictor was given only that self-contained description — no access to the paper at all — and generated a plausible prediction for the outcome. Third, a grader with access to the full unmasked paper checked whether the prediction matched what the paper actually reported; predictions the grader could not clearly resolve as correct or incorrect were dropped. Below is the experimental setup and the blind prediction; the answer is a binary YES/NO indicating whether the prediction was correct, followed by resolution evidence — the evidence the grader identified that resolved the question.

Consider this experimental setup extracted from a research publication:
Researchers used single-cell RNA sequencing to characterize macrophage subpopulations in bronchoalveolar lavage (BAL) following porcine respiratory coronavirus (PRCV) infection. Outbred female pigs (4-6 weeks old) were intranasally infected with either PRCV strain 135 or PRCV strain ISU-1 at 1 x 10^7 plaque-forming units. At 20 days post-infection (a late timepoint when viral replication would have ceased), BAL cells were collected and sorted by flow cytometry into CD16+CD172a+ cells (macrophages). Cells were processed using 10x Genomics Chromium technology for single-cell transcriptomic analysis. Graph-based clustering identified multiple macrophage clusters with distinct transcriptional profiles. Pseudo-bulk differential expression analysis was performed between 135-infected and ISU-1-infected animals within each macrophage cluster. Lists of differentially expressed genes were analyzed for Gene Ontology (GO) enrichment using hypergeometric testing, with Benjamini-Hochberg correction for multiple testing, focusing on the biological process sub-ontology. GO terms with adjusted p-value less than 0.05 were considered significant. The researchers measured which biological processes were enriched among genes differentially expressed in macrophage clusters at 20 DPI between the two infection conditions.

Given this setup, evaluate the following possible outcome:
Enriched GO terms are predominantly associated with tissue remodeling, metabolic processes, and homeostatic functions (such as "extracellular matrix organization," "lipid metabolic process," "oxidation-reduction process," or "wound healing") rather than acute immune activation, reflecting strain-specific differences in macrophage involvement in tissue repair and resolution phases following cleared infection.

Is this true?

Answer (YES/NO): NO